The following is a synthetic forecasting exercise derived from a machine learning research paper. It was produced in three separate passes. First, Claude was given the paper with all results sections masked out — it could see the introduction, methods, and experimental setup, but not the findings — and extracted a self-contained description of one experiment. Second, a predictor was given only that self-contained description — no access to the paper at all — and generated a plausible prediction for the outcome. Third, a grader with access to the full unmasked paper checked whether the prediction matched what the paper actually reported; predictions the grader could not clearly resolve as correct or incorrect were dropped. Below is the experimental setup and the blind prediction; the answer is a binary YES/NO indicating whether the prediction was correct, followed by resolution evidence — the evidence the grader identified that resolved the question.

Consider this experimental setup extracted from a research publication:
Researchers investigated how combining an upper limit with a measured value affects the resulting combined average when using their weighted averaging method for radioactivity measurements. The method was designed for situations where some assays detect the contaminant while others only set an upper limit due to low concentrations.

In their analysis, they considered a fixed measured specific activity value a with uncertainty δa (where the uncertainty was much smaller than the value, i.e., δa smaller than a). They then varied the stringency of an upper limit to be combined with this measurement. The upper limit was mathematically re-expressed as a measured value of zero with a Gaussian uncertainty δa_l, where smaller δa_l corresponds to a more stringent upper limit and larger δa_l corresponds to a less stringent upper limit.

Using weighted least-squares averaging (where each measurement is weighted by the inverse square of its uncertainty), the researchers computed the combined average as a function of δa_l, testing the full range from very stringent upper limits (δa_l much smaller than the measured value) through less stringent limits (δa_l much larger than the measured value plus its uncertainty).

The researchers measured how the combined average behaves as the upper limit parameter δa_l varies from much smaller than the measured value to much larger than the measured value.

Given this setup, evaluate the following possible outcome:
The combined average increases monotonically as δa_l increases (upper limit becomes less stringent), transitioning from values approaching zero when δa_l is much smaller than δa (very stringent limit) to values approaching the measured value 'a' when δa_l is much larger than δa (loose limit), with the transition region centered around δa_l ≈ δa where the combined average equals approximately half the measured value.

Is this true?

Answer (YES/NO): NO